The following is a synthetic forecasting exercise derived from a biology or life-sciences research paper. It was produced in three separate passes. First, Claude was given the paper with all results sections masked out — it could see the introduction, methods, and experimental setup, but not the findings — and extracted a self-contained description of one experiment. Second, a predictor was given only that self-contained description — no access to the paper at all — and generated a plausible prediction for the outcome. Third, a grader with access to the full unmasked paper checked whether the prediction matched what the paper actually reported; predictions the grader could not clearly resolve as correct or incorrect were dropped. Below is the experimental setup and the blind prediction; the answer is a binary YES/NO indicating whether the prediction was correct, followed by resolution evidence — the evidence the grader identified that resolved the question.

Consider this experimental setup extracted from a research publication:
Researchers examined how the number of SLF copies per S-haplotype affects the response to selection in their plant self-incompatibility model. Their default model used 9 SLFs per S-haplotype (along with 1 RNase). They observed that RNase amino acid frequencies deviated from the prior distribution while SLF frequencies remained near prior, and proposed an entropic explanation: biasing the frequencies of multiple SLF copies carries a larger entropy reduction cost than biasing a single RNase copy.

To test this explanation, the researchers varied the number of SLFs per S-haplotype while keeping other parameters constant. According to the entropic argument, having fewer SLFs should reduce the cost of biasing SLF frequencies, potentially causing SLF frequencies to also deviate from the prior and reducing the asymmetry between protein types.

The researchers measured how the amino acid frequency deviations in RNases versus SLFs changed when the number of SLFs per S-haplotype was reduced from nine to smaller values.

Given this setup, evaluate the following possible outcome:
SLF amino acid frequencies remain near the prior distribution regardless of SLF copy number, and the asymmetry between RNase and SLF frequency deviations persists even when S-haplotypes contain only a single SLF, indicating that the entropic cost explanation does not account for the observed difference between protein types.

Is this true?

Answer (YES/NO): NO